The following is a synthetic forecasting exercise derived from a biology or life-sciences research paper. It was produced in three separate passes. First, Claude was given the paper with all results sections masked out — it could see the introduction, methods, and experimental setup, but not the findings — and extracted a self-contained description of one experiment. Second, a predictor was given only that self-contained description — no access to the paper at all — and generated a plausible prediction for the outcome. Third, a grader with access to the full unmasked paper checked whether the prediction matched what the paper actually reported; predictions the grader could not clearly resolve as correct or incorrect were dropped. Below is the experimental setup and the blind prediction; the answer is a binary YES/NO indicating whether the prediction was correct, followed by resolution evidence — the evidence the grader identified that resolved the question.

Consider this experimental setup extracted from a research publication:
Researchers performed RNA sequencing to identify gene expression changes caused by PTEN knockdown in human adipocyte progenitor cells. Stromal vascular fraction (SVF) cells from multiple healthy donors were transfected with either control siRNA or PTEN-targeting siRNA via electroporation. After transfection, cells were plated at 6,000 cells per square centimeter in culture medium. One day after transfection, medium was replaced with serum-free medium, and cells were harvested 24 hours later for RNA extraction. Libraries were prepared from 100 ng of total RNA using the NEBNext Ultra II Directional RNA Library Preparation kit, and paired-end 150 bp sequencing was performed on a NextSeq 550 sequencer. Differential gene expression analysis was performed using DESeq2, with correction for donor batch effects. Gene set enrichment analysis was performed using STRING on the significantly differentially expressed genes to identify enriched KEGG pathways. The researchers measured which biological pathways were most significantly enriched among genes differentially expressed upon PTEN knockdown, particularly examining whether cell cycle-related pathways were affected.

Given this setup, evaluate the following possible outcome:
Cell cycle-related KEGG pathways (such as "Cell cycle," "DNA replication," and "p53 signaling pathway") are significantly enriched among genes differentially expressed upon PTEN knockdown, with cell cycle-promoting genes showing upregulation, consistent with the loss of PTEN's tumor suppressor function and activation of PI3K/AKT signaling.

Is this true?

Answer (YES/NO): NO